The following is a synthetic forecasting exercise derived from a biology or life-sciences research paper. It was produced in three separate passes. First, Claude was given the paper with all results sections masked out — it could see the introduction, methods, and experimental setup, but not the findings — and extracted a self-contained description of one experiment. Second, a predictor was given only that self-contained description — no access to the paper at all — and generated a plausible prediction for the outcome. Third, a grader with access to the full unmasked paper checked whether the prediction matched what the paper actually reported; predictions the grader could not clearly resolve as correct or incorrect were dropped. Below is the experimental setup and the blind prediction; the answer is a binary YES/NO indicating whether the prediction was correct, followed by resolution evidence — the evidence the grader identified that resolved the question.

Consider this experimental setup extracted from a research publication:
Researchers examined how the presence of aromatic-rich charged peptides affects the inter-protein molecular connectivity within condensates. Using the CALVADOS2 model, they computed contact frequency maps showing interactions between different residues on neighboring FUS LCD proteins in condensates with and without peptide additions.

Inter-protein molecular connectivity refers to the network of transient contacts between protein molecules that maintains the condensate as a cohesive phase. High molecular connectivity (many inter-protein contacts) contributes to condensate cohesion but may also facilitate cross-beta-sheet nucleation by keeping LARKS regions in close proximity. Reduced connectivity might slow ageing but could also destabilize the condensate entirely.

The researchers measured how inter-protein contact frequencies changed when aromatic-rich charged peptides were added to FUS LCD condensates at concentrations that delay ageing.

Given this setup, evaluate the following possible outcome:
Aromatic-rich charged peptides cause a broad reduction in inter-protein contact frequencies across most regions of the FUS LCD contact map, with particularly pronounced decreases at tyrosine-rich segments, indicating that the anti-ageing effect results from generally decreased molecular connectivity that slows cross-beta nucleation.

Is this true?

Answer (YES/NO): NO